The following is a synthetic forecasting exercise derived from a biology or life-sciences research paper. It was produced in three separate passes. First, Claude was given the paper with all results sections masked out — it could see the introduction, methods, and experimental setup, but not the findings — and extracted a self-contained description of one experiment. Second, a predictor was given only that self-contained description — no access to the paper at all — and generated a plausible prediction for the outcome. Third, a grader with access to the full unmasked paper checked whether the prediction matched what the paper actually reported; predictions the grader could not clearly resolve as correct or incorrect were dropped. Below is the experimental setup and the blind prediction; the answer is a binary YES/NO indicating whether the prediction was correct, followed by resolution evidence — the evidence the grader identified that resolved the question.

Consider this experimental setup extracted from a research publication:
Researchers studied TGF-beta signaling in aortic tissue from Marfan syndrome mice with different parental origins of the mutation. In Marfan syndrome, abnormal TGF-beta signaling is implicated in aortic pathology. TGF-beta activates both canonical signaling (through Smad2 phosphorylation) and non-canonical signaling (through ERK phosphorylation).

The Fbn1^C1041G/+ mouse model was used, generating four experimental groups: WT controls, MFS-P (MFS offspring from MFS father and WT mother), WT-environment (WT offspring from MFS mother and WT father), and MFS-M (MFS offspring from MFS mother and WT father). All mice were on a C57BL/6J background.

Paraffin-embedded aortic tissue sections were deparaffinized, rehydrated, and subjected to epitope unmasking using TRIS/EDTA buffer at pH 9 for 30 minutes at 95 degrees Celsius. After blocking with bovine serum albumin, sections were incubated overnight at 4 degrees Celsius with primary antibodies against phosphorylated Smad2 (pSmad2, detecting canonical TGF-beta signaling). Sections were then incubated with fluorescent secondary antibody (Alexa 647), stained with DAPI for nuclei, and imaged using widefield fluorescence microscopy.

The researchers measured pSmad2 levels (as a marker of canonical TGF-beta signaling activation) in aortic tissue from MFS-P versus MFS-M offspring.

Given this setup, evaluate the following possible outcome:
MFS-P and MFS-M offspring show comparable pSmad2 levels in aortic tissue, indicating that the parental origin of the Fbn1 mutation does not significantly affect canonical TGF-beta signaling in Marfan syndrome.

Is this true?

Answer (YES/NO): NO